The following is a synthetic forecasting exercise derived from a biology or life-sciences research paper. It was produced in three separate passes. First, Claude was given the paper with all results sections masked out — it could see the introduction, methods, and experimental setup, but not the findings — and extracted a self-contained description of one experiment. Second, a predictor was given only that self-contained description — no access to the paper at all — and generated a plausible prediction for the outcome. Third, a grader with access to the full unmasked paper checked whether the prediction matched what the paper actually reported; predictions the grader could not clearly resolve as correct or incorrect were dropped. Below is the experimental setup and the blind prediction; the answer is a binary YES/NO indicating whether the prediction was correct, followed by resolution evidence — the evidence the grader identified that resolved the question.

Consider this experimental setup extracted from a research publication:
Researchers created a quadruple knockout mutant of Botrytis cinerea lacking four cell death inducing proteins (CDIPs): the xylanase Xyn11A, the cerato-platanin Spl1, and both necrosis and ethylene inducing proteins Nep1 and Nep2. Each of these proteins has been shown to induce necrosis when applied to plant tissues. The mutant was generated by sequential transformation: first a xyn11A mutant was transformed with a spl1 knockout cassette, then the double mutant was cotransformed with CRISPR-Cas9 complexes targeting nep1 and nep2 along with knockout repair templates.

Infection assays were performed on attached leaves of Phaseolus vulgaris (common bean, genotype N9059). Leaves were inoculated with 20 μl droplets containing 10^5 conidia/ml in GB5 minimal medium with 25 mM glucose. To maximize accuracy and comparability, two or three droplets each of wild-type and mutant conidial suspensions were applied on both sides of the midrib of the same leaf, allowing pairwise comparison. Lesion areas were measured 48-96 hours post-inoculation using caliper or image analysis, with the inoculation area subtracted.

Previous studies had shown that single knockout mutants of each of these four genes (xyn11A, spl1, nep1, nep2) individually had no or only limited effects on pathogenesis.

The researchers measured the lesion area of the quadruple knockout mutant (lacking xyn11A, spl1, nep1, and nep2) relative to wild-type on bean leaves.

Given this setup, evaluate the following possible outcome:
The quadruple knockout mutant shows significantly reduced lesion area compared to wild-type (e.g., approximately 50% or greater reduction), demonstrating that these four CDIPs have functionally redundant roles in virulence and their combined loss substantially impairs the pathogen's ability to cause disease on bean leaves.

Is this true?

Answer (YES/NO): NO